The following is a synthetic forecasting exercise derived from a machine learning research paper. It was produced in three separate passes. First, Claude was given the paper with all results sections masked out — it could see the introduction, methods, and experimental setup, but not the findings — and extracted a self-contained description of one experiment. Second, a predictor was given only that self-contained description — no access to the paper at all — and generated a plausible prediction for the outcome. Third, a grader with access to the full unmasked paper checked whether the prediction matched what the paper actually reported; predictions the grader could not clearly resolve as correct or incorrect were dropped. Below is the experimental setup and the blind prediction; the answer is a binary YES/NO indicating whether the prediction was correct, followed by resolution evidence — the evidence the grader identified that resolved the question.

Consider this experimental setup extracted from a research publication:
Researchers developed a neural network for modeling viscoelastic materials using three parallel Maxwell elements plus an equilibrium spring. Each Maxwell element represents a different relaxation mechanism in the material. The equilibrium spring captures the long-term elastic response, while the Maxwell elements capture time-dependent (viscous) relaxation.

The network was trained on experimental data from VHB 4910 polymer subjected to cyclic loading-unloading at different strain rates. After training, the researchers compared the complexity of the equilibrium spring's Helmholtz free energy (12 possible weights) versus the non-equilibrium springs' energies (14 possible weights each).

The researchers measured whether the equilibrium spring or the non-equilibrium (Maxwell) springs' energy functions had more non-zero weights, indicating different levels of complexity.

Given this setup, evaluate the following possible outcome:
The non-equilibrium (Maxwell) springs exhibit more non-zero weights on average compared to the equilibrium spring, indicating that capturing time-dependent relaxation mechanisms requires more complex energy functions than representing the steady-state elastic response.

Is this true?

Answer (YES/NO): YES